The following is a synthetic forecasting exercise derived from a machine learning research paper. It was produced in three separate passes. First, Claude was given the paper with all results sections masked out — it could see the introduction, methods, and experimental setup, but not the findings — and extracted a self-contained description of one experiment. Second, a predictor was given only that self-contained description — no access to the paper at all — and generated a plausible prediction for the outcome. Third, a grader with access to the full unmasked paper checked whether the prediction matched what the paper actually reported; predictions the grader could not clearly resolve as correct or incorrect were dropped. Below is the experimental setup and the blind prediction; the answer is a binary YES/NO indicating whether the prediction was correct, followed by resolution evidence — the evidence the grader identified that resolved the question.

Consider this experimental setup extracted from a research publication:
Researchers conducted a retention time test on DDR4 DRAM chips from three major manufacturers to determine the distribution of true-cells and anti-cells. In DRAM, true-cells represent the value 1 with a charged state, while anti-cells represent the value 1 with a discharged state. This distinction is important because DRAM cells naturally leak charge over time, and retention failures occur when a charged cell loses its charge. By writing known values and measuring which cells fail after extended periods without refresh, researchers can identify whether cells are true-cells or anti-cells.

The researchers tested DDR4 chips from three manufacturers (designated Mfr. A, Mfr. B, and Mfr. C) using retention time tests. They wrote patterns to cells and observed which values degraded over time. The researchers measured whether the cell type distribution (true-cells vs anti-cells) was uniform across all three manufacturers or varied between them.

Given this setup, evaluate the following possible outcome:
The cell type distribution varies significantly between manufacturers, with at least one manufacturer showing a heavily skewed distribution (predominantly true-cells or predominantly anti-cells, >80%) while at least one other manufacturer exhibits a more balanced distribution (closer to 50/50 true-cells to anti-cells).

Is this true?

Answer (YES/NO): YES